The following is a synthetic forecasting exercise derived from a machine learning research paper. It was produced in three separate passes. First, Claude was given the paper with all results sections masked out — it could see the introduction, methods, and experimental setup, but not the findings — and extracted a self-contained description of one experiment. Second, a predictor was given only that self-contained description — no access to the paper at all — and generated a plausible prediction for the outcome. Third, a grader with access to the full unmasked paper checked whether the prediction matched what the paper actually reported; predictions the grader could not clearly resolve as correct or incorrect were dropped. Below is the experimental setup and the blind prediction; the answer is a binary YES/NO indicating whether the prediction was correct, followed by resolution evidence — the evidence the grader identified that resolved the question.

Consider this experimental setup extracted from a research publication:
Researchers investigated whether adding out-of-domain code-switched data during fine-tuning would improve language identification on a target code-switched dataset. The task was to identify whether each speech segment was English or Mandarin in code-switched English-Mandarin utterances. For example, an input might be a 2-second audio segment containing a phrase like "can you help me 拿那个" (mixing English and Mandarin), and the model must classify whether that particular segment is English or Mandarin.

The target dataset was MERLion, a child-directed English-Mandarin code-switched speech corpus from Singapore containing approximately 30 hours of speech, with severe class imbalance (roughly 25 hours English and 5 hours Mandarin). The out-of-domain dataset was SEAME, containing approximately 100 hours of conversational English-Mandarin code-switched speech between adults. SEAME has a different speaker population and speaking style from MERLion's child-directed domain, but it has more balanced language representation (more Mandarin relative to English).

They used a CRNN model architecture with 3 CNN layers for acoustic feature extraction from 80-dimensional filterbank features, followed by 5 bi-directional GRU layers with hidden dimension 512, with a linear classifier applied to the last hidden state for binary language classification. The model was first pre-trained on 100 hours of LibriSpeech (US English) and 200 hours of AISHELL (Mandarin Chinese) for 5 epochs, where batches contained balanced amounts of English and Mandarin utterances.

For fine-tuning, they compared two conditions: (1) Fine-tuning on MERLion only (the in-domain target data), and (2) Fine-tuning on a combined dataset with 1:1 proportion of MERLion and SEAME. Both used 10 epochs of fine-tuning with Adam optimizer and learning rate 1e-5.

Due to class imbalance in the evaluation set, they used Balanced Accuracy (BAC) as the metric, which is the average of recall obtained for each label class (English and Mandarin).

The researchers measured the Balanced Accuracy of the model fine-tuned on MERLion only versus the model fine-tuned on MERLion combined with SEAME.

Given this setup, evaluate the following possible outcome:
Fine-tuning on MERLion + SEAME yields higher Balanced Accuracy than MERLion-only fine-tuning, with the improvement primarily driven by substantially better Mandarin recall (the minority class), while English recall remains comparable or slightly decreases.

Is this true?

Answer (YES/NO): NO